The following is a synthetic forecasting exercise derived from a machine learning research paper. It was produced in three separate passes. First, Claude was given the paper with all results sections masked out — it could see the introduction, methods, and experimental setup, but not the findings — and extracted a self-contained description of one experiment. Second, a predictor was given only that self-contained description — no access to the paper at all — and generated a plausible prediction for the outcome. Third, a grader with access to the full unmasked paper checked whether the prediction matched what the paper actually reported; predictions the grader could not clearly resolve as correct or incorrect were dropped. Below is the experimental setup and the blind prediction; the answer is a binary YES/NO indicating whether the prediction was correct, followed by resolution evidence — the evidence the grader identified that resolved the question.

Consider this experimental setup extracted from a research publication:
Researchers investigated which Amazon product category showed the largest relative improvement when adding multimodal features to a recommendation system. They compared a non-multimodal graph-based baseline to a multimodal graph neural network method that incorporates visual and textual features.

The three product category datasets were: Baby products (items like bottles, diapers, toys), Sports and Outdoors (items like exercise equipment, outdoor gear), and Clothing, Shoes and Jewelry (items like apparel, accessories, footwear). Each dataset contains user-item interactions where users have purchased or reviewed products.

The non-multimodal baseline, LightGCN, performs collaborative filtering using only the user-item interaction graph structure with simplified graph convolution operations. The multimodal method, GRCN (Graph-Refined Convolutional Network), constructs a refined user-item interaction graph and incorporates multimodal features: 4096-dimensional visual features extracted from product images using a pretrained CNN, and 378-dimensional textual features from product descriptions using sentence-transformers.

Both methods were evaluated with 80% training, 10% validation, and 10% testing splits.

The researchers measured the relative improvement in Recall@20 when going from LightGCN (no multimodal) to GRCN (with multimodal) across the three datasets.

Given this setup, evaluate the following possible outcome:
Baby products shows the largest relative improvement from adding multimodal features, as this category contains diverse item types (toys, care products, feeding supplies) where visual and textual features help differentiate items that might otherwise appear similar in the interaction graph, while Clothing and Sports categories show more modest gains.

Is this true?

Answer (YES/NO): NO